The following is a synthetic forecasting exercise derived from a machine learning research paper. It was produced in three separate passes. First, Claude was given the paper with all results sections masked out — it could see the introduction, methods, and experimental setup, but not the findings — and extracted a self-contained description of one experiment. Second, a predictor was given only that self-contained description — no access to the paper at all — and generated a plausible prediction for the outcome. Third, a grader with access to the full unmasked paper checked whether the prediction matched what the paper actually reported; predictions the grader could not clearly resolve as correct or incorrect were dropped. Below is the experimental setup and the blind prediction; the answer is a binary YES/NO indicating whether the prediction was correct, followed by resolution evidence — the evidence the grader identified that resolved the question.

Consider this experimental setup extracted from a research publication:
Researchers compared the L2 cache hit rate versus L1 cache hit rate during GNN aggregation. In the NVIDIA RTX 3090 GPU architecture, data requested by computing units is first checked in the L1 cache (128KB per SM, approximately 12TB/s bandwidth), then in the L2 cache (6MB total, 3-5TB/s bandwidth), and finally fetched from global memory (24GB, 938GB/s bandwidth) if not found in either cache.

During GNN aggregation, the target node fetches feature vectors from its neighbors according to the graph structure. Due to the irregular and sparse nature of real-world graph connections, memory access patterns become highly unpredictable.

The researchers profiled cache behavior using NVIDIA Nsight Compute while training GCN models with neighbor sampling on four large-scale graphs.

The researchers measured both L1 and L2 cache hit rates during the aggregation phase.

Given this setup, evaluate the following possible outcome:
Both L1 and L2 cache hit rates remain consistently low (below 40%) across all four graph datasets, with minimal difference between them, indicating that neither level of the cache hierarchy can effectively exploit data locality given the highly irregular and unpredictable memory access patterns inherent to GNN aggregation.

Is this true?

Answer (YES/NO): NO